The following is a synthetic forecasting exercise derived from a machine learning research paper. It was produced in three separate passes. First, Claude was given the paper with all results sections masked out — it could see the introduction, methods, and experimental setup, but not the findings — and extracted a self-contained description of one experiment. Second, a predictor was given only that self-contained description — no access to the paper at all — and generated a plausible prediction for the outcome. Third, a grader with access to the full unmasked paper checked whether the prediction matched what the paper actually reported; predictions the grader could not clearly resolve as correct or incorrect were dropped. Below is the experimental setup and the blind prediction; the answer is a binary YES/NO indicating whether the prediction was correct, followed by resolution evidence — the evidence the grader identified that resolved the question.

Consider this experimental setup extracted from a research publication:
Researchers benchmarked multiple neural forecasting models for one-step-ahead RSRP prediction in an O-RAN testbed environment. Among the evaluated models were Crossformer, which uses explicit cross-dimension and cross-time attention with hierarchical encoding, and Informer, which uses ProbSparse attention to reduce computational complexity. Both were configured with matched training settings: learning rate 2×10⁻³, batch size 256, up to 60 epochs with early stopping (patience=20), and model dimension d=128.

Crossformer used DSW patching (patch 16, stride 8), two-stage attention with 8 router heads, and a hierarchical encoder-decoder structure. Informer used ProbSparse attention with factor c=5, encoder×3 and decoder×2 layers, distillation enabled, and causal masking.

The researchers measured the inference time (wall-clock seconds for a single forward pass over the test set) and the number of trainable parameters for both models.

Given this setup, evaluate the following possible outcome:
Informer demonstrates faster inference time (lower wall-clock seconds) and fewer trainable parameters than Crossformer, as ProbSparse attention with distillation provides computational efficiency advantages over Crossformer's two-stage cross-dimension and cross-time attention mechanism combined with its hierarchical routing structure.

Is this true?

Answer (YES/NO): YES